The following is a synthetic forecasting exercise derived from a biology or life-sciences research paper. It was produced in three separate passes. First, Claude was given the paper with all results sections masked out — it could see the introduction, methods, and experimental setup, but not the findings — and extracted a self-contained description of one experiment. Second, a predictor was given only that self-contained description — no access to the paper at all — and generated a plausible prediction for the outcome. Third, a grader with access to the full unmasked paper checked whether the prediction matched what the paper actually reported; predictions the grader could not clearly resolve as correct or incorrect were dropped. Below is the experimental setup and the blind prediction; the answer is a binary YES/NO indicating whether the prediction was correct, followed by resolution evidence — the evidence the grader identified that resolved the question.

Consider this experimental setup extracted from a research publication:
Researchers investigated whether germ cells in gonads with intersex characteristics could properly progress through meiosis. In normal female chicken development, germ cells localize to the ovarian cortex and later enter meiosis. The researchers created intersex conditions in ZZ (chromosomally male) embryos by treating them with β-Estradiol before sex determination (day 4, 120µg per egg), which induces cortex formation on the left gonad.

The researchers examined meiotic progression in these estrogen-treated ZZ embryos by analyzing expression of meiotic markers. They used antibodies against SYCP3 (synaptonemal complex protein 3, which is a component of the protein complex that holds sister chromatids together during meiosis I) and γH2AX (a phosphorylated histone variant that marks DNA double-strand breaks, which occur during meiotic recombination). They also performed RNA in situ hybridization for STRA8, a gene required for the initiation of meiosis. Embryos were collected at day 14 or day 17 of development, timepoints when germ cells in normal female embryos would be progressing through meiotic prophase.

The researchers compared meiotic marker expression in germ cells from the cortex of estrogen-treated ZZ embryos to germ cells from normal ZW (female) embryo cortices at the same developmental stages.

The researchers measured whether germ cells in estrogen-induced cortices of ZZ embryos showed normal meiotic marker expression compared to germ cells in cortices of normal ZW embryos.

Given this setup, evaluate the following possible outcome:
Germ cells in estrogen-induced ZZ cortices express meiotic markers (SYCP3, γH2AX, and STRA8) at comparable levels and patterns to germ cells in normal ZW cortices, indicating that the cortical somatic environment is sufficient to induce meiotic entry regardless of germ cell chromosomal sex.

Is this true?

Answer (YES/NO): NO